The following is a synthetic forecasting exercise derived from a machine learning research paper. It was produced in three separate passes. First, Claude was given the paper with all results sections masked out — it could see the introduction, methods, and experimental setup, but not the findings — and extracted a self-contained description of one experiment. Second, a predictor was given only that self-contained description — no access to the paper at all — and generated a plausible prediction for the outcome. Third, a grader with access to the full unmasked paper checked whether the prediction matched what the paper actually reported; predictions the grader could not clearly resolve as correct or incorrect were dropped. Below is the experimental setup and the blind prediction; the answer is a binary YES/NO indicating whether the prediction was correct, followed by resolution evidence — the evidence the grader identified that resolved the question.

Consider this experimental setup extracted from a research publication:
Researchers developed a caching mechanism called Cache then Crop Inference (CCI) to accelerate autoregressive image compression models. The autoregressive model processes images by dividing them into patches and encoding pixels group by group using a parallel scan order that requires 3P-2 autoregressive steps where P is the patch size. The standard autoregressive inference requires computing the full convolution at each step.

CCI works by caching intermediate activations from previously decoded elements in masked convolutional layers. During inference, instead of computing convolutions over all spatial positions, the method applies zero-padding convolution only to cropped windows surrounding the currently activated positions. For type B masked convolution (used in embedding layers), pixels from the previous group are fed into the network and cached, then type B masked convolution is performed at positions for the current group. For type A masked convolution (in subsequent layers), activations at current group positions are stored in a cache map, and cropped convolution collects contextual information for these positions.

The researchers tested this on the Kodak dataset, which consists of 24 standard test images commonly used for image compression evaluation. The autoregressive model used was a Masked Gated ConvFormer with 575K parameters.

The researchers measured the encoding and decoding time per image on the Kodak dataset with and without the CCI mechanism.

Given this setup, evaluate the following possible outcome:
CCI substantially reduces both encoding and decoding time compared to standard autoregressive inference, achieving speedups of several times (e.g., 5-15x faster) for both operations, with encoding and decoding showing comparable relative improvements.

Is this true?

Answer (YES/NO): YES